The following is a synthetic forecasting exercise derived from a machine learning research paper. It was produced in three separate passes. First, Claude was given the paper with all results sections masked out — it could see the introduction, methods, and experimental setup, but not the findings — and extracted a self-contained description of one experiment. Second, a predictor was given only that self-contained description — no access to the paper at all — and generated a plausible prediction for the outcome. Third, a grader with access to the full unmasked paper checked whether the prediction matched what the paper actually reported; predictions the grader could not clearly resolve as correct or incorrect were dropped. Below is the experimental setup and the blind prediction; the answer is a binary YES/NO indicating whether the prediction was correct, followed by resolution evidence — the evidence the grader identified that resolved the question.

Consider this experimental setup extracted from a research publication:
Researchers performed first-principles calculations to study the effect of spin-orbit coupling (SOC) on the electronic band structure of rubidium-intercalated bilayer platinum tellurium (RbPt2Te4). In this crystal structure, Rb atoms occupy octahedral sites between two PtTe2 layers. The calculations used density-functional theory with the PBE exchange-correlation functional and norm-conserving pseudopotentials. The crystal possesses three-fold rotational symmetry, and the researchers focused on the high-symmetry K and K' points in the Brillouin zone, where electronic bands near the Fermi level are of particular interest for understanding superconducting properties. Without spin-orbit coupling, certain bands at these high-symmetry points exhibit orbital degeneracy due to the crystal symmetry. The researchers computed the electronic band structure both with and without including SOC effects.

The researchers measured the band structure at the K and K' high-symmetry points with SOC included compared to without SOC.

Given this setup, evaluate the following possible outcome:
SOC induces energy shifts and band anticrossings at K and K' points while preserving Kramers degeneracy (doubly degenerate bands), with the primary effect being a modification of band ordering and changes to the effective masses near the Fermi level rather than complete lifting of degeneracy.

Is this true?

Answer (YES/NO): YES